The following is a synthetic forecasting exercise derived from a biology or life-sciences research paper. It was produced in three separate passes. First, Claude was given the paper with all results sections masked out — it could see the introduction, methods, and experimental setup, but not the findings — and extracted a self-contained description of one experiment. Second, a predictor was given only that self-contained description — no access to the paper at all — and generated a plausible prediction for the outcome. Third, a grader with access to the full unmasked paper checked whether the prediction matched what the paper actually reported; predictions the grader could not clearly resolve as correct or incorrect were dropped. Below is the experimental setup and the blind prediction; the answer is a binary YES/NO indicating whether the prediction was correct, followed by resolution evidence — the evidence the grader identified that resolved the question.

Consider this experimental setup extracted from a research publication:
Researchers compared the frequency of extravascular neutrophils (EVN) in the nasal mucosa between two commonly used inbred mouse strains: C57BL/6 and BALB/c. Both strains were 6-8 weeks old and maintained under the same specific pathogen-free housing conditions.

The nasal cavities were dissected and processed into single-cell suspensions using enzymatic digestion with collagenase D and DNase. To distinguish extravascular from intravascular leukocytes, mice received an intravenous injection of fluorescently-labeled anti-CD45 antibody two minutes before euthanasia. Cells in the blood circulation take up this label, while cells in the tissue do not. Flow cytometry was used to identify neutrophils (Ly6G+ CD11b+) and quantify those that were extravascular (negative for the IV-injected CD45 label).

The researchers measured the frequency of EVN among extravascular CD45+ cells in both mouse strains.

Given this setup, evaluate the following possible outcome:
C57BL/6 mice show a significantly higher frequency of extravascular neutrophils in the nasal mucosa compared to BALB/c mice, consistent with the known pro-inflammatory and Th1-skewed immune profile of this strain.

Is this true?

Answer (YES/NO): NO